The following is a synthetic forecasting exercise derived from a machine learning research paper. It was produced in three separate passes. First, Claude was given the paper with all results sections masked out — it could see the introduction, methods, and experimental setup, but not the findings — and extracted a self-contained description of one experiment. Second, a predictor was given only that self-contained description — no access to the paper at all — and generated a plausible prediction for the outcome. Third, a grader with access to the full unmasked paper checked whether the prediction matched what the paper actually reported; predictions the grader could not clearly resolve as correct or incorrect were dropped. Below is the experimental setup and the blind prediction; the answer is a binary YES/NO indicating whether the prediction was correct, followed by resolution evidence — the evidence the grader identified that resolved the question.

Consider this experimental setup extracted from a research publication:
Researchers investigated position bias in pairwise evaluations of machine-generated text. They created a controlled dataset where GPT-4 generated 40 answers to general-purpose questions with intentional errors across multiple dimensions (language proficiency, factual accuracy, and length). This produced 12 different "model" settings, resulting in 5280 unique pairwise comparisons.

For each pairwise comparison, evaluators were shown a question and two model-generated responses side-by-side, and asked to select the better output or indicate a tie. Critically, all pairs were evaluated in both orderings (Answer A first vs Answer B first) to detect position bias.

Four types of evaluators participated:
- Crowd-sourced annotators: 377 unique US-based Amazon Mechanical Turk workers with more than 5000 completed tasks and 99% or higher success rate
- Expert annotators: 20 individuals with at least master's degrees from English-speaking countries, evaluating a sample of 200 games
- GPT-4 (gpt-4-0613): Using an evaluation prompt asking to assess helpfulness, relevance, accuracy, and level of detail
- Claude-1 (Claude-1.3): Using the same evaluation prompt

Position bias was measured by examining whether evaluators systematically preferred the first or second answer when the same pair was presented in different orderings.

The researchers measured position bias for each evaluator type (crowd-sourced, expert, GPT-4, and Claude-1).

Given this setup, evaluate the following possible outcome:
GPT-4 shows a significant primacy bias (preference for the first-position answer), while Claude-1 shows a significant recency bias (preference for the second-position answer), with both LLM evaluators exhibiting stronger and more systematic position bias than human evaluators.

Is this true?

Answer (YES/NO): NO